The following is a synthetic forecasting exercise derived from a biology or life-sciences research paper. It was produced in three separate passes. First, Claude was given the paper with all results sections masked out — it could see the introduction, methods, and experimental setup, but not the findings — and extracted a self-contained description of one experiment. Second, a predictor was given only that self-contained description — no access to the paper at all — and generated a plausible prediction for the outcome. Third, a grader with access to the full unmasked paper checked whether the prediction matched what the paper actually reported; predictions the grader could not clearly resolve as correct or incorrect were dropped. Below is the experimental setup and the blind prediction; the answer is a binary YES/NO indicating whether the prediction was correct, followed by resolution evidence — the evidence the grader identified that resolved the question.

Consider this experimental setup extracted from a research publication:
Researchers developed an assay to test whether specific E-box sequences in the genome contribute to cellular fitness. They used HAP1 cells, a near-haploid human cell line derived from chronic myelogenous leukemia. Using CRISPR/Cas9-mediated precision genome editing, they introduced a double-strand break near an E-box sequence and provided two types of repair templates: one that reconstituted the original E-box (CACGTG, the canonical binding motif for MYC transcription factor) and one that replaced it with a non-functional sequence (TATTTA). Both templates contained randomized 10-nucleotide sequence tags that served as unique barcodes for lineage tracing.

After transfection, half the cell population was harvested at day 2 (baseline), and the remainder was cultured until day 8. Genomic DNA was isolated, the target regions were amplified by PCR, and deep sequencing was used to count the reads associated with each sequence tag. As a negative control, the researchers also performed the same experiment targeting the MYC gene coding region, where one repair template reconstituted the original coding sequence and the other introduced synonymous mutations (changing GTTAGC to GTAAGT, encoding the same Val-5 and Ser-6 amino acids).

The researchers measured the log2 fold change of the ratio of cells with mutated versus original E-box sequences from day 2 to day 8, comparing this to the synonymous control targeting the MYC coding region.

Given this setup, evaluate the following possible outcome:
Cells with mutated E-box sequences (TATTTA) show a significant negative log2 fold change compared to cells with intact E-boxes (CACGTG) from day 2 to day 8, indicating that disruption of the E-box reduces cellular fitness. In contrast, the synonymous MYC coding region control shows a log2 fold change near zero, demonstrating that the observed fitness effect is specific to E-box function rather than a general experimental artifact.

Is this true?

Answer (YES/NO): NO